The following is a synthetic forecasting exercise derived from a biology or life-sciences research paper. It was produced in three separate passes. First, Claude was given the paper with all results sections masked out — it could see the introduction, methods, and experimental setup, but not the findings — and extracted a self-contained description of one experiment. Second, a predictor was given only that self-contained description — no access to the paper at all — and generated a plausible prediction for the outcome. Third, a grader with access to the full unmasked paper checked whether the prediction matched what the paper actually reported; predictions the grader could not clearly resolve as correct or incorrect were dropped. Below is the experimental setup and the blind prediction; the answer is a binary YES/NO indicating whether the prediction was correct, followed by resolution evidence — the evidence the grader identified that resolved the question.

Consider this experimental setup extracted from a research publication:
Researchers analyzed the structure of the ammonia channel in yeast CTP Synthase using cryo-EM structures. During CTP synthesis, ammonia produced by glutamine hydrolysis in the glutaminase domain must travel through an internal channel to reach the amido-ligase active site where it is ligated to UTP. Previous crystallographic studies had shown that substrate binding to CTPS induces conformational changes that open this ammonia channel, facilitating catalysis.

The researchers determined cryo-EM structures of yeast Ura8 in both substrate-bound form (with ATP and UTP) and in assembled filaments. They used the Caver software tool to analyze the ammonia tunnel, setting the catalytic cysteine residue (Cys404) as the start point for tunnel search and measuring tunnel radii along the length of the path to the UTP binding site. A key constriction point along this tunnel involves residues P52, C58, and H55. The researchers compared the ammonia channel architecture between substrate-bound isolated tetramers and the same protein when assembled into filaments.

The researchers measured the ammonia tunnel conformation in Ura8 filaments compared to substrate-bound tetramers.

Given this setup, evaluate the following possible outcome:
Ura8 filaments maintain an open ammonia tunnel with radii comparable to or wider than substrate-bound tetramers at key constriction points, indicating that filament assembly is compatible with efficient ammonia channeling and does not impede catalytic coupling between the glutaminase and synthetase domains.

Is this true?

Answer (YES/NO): NO